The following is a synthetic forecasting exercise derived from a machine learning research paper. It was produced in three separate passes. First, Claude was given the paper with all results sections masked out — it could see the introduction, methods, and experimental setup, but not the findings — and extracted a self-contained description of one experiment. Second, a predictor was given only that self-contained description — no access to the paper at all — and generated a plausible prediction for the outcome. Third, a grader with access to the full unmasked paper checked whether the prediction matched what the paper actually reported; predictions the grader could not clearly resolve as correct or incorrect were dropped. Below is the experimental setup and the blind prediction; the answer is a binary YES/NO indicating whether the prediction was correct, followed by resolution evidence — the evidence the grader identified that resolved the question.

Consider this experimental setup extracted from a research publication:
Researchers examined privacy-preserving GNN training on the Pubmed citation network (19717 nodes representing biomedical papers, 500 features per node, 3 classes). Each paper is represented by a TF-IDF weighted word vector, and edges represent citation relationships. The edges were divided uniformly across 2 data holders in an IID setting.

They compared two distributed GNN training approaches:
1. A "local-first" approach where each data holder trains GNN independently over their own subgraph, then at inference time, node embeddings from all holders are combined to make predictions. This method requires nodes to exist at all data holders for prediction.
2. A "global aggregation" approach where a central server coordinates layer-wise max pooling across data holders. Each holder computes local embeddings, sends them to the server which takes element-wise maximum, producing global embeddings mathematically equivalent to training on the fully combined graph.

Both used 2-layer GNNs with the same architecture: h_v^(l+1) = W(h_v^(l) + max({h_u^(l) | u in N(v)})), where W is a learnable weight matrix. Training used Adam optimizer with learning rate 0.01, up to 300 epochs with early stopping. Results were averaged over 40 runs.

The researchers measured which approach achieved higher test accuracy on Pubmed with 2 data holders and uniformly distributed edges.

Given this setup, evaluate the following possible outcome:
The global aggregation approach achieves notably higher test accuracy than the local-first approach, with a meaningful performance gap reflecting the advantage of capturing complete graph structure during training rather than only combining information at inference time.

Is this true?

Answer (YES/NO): NO